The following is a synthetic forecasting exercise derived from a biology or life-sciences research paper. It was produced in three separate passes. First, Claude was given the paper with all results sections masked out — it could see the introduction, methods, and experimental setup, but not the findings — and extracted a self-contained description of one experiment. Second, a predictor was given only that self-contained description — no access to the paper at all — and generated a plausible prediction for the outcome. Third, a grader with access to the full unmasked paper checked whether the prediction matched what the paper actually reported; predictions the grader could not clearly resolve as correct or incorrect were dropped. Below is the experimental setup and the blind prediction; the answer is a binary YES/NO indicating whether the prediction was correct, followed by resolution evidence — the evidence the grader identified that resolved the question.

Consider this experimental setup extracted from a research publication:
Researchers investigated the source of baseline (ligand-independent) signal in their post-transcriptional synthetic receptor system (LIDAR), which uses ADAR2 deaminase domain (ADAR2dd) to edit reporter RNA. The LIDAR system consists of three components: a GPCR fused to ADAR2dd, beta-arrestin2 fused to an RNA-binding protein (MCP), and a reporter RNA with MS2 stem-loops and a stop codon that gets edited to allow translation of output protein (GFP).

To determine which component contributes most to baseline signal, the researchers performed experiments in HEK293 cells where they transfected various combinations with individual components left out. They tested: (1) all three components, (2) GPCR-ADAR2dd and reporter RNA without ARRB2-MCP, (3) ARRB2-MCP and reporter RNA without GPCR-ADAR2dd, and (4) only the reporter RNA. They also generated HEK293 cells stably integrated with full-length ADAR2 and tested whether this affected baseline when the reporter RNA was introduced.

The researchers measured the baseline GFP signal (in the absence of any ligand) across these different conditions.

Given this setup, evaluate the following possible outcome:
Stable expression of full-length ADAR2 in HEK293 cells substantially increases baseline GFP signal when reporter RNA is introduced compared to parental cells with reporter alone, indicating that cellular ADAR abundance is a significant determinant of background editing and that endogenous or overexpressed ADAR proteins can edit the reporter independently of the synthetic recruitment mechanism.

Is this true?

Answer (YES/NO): YES